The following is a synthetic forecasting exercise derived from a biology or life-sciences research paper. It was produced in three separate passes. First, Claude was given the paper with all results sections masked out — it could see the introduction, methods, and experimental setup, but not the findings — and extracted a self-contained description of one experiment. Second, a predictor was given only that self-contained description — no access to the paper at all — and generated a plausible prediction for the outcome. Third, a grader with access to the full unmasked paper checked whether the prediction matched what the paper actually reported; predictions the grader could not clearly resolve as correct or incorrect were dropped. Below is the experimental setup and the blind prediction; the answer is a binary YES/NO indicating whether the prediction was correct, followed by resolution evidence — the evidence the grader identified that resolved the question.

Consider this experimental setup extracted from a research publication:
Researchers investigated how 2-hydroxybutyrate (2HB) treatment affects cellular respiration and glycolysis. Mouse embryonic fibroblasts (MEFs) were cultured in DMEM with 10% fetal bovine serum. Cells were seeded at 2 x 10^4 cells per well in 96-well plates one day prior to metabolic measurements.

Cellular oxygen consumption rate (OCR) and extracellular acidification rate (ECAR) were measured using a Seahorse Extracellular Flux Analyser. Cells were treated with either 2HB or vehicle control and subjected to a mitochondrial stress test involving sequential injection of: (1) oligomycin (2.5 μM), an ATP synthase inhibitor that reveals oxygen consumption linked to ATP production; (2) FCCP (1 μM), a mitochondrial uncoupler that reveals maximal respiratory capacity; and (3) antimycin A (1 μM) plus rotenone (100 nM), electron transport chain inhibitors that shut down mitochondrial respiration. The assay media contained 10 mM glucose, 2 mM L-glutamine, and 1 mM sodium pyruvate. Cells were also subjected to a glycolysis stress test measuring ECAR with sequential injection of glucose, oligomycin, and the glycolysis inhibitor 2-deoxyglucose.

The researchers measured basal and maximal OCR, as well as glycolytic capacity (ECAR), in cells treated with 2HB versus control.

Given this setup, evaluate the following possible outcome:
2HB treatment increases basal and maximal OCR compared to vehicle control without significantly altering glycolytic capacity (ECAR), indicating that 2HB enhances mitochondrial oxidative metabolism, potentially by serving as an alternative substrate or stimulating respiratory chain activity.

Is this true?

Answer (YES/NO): NO